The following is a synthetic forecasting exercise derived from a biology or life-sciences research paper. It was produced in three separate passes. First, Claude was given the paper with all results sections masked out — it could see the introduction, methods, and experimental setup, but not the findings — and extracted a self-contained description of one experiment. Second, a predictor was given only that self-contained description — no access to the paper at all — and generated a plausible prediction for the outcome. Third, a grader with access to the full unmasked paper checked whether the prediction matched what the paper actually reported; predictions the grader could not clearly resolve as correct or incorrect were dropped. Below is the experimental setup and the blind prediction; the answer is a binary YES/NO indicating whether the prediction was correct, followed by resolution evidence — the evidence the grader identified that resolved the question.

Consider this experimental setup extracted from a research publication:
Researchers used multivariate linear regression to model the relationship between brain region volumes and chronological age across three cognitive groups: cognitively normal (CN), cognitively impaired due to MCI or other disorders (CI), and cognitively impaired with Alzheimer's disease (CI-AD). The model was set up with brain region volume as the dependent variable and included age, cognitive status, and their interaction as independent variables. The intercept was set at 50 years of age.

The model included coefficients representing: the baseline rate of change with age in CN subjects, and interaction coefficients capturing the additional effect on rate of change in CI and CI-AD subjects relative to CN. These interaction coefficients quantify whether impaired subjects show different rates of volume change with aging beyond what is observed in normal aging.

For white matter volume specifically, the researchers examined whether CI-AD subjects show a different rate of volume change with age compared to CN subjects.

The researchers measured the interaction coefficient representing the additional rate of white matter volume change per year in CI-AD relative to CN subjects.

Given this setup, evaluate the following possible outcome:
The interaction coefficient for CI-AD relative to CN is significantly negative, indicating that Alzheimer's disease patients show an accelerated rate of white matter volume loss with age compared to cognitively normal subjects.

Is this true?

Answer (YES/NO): NO